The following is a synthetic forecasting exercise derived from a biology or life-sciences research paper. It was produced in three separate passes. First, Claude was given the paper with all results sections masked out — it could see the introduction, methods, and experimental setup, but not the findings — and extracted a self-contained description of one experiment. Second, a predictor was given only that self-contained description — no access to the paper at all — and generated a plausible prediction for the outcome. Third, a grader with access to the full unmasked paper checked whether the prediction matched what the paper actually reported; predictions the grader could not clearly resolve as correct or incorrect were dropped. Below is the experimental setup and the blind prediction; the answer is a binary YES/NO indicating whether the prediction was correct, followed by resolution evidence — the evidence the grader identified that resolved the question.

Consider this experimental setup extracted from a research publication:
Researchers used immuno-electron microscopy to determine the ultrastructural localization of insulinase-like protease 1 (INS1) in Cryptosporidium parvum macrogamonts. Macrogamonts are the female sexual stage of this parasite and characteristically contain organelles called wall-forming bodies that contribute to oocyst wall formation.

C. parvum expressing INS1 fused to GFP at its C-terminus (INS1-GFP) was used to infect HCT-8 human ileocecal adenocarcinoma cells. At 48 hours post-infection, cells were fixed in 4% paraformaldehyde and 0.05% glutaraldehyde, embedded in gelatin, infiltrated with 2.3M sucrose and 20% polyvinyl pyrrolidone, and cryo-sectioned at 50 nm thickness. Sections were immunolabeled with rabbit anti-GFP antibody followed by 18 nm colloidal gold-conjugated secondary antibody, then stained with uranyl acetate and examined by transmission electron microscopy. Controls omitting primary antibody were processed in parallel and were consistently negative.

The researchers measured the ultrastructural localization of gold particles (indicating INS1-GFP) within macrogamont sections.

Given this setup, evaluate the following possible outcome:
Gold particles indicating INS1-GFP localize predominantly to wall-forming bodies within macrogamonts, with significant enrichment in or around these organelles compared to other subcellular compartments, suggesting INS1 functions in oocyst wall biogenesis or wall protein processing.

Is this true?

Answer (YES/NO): NO